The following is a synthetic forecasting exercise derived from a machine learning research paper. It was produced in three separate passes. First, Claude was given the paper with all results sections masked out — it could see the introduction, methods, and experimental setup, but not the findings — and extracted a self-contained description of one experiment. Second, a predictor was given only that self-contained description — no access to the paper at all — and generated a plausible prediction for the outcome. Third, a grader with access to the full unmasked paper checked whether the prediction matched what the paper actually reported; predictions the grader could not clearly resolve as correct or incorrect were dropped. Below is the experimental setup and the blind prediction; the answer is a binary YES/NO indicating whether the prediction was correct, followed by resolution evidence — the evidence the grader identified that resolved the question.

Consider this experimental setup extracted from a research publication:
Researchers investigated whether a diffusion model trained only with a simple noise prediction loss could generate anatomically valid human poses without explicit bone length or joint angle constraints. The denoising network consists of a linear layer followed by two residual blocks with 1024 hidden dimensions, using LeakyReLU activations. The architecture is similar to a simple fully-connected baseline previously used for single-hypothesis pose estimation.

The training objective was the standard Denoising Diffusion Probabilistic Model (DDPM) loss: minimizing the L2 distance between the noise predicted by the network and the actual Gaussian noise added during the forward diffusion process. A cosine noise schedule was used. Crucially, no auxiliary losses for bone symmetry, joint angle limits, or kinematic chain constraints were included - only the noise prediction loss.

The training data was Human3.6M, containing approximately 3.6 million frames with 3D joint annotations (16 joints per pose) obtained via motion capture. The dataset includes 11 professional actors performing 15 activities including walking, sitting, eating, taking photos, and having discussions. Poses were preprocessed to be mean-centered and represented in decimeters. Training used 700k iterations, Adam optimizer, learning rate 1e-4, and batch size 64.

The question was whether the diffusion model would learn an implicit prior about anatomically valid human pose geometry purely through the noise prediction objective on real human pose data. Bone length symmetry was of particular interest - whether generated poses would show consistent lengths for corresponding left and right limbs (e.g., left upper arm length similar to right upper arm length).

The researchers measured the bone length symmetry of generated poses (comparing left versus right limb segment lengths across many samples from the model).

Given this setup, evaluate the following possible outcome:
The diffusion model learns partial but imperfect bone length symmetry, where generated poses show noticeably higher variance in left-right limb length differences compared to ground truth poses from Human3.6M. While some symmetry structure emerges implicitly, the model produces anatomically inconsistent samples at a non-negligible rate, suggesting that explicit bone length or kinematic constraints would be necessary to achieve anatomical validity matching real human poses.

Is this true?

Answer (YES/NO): NO